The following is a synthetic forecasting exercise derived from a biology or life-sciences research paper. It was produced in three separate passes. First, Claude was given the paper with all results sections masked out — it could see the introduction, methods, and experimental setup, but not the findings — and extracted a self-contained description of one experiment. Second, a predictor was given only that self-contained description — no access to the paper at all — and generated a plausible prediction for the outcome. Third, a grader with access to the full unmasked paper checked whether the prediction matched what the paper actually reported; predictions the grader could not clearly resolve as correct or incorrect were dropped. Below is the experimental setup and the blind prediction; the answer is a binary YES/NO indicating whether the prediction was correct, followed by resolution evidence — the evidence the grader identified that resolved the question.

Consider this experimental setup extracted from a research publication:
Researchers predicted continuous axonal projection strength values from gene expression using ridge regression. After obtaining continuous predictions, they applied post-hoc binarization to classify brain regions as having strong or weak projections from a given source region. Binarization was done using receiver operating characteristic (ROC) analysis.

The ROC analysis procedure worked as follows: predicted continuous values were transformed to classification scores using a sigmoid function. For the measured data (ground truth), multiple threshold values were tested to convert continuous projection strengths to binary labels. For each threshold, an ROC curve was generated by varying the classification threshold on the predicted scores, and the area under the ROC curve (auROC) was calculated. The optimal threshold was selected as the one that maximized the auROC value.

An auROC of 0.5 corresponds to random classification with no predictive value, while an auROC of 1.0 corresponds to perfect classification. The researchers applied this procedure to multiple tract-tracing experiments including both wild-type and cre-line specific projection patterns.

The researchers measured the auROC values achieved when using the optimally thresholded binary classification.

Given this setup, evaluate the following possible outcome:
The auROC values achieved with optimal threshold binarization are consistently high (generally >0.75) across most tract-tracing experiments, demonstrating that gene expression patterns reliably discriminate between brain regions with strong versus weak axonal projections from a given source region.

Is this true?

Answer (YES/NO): YES